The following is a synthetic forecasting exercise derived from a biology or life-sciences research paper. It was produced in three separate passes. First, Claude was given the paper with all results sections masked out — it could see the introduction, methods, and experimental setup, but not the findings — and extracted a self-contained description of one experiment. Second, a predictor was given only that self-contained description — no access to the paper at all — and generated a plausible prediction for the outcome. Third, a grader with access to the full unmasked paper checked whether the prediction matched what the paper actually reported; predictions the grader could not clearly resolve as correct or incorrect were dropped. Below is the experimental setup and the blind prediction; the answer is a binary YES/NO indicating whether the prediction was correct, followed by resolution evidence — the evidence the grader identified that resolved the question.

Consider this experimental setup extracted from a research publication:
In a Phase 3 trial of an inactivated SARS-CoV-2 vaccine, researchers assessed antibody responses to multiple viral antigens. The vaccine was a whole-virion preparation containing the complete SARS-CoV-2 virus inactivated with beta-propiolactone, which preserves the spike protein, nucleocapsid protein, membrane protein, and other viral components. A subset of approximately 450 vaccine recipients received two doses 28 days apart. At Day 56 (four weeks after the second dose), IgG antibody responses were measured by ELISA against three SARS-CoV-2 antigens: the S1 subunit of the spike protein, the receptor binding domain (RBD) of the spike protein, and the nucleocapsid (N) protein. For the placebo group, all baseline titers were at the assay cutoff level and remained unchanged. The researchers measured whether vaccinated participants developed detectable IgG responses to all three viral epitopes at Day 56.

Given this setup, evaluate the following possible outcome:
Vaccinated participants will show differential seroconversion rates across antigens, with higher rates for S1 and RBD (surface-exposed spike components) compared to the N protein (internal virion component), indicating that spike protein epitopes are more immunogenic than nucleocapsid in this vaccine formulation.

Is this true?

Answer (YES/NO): NO